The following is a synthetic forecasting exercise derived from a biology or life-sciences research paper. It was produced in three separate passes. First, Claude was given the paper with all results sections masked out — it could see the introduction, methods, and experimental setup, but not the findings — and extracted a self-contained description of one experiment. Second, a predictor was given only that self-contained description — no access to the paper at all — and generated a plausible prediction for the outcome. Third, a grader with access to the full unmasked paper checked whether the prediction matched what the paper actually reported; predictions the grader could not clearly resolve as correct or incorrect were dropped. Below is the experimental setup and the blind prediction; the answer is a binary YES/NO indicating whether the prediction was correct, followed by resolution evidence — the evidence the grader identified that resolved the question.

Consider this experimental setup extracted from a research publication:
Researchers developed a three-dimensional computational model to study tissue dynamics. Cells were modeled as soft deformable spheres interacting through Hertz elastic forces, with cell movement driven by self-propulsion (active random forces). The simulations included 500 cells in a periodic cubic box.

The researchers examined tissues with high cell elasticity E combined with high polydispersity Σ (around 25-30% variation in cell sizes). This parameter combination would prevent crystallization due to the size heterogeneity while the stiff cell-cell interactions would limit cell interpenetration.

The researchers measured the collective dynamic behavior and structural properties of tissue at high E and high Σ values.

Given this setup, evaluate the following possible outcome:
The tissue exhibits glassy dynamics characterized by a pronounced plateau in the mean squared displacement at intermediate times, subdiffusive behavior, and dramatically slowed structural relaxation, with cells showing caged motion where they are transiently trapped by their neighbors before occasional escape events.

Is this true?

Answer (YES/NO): YES